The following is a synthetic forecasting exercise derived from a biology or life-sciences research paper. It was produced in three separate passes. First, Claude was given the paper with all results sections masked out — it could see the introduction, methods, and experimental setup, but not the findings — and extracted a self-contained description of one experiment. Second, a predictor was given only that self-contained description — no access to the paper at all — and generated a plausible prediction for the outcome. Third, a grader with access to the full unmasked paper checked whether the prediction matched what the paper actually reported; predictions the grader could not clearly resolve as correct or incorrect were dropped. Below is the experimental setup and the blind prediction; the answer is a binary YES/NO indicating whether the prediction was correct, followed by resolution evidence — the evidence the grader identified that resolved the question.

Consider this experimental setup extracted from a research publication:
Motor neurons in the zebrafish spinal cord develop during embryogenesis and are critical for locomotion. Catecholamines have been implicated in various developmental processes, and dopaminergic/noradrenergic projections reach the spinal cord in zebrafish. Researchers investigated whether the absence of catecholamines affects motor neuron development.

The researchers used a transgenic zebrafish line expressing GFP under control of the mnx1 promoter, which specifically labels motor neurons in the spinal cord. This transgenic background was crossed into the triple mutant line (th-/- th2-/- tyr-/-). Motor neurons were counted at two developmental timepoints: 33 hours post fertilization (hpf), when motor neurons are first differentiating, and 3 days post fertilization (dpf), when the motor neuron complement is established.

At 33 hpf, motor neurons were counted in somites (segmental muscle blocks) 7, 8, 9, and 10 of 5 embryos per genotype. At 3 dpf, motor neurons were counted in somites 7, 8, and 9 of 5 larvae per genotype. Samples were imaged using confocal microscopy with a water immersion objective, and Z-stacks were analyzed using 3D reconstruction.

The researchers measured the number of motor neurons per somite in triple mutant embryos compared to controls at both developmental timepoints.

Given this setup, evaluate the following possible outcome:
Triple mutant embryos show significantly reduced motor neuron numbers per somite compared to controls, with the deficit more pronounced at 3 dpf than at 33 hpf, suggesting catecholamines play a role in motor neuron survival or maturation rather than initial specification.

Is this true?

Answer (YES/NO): NO